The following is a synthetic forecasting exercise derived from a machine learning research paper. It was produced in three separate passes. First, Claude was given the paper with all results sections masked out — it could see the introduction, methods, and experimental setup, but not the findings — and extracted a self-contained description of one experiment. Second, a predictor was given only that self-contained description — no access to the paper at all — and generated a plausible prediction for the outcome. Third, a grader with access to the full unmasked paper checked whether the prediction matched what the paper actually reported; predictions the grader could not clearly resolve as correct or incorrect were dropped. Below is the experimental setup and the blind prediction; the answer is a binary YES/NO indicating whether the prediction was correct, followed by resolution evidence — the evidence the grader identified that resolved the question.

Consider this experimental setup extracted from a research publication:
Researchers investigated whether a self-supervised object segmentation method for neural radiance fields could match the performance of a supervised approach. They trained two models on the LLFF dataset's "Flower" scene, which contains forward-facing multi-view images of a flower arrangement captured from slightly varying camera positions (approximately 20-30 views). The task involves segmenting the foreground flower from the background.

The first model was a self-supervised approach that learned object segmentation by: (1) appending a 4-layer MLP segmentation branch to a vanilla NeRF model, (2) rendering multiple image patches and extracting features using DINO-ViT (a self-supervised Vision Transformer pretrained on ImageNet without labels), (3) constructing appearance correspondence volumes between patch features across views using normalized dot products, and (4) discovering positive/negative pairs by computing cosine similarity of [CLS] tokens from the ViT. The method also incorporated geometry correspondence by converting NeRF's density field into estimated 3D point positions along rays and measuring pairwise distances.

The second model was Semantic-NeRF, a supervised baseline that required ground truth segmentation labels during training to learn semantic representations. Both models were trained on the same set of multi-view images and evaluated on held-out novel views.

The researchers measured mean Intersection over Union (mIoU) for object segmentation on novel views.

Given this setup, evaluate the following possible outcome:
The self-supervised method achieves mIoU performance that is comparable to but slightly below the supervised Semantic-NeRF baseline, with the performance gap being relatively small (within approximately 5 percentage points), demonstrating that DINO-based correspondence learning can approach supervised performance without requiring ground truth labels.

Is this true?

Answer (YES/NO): NO